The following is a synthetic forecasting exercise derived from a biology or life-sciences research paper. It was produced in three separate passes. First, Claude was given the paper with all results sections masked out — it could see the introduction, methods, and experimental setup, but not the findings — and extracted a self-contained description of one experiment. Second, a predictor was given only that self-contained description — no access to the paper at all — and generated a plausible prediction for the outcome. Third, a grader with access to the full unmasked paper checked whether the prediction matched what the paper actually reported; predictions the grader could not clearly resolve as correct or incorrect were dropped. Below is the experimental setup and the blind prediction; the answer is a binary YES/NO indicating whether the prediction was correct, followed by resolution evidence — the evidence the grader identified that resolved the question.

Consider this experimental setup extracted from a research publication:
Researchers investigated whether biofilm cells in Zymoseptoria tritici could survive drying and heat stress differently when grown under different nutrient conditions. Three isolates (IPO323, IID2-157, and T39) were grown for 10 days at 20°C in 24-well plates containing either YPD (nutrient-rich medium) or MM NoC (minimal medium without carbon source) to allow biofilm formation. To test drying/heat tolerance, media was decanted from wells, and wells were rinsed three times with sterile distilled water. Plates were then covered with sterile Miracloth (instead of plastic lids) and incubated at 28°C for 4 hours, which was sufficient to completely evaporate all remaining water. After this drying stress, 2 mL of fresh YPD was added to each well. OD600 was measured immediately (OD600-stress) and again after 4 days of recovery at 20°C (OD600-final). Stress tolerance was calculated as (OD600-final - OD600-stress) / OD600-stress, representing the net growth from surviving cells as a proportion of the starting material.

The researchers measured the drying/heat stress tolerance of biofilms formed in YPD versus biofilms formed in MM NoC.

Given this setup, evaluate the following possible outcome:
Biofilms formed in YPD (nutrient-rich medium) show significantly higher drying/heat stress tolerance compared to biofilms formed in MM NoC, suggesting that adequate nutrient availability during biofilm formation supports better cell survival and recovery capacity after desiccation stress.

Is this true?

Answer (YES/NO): NO